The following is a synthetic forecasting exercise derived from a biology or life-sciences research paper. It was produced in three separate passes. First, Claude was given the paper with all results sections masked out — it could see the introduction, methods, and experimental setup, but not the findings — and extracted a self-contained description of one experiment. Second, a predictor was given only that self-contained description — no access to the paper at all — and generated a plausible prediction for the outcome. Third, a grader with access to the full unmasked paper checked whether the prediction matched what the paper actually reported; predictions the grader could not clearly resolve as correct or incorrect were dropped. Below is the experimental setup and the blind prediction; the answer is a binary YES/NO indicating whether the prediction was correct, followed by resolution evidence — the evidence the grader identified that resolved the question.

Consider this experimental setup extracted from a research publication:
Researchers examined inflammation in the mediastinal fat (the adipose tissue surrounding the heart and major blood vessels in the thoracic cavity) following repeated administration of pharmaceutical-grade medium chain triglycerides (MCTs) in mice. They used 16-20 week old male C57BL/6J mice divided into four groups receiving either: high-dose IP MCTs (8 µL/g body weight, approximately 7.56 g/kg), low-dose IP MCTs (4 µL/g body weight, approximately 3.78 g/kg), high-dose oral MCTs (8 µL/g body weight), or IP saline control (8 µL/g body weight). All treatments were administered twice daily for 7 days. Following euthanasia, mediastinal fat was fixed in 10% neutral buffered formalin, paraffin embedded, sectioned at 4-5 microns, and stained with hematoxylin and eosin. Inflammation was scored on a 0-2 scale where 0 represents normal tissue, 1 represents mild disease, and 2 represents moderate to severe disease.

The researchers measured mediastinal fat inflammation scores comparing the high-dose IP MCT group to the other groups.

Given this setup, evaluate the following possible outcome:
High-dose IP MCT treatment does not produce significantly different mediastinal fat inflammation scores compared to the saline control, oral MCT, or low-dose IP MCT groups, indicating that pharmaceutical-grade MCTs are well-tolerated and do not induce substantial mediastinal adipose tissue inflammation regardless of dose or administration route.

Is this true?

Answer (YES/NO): NO